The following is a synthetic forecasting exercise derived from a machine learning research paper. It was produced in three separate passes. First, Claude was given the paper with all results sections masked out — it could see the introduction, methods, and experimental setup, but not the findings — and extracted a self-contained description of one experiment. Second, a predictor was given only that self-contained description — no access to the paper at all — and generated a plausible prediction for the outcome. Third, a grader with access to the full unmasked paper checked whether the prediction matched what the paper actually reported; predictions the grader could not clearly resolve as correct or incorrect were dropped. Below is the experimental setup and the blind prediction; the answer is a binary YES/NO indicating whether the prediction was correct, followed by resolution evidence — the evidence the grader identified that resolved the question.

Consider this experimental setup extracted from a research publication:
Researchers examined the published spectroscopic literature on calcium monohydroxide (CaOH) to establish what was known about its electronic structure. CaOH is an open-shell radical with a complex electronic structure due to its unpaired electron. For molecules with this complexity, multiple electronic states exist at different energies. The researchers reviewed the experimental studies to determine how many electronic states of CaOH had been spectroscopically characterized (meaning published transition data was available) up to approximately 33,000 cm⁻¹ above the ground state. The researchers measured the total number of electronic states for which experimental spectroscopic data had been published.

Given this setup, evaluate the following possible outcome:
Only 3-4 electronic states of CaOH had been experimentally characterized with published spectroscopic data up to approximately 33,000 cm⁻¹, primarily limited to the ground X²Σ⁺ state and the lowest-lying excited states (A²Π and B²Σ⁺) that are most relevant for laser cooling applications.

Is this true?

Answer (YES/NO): NO